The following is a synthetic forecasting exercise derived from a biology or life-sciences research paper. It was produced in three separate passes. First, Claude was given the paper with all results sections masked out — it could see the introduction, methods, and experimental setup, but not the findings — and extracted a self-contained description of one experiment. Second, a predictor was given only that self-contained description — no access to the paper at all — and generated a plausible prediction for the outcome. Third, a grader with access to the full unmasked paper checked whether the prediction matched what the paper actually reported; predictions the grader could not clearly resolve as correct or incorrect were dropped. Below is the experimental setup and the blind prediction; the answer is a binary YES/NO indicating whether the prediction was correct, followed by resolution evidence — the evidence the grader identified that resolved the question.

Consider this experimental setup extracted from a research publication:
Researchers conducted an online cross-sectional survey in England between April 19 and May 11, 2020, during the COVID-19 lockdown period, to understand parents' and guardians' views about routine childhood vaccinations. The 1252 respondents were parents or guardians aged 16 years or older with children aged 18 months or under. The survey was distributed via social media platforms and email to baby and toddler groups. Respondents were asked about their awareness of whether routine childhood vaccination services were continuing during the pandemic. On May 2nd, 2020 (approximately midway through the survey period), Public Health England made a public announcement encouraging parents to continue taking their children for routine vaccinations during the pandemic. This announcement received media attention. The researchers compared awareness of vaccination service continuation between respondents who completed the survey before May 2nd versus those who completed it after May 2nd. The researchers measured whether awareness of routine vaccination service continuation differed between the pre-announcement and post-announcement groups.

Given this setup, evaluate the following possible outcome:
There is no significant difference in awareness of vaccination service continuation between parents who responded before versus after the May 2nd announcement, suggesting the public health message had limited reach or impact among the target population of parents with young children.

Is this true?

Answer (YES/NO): NO